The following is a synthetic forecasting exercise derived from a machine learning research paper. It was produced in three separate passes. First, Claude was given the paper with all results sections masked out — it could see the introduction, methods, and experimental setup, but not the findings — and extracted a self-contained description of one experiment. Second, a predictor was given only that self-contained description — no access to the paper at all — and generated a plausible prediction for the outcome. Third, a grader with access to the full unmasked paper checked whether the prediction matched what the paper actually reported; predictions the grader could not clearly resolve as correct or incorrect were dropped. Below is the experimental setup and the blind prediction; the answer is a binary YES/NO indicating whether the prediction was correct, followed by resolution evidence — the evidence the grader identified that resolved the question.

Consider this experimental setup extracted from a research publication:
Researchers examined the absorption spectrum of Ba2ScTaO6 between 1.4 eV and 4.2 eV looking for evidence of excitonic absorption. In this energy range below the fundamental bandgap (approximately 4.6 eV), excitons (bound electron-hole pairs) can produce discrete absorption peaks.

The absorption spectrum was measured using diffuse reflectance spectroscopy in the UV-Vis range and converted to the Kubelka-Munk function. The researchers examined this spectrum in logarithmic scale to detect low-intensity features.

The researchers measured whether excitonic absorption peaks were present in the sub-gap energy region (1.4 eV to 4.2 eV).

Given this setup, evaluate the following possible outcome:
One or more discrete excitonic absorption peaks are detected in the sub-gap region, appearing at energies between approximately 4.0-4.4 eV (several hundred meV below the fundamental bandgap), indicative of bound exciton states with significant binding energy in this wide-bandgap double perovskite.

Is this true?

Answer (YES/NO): NO